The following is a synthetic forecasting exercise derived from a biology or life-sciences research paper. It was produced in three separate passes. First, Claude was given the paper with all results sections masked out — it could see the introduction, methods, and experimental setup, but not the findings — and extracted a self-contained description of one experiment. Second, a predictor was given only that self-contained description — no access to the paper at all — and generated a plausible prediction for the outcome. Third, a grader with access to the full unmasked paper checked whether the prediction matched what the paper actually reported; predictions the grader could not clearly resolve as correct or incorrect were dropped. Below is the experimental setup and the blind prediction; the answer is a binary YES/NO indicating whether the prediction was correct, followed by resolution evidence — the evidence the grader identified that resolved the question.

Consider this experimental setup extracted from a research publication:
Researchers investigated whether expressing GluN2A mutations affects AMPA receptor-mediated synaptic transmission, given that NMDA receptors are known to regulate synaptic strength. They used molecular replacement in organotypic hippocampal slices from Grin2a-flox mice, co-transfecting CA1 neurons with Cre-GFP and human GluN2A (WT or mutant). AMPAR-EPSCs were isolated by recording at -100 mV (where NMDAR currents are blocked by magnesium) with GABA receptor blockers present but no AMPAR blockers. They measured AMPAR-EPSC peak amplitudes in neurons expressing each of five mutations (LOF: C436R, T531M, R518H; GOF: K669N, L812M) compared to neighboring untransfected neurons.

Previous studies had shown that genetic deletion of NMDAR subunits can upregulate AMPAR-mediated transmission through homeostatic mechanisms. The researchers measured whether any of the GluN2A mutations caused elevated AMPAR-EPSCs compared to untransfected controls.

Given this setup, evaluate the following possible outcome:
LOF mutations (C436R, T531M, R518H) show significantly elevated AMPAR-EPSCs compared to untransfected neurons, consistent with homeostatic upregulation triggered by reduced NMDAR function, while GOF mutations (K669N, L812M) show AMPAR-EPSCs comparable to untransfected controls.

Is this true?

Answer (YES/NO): NO